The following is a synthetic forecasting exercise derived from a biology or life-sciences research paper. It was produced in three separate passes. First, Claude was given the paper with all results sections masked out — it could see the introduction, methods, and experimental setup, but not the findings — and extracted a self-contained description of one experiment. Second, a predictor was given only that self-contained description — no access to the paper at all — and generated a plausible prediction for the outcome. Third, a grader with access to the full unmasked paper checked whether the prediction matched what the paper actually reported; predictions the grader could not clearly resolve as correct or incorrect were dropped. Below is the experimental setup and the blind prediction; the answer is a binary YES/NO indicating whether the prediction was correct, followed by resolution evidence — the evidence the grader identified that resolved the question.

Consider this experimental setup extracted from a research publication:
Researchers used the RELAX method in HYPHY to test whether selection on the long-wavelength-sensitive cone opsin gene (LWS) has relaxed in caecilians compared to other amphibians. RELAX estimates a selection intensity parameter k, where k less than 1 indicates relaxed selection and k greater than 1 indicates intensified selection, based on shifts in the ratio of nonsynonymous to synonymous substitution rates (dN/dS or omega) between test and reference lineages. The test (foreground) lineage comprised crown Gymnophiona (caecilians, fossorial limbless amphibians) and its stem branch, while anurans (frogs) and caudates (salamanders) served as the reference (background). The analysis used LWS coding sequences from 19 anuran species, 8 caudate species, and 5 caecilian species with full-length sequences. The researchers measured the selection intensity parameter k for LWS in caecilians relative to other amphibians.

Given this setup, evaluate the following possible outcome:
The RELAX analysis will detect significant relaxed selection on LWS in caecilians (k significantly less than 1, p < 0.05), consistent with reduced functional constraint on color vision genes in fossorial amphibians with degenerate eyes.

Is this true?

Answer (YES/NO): YES